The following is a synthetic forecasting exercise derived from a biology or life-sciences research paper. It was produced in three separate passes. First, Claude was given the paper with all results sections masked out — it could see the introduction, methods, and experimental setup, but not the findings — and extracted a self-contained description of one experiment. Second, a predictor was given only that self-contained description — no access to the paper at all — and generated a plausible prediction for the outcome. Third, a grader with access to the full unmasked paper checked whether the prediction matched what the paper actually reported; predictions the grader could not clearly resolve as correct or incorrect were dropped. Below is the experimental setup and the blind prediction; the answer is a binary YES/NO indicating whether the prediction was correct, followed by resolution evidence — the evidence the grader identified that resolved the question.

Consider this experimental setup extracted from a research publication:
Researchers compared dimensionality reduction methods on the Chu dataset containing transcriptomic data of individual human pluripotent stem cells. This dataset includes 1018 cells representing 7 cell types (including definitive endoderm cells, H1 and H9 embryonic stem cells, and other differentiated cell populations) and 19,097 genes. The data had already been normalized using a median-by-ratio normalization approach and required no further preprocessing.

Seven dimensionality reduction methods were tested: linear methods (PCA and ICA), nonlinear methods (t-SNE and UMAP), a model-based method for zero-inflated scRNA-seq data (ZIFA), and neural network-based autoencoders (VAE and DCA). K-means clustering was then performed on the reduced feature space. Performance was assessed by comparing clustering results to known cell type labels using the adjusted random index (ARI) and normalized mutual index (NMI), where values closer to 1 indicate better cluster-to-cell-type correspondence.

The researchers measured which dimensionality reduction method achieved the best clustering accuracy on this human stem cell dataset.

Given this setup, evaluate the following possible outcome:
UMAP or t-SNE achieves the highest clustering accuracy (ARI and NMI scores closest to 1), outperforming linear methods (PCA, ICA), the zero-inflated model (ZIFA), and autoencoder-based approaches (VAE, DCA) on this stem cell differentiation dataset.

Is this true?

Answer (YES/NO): YES